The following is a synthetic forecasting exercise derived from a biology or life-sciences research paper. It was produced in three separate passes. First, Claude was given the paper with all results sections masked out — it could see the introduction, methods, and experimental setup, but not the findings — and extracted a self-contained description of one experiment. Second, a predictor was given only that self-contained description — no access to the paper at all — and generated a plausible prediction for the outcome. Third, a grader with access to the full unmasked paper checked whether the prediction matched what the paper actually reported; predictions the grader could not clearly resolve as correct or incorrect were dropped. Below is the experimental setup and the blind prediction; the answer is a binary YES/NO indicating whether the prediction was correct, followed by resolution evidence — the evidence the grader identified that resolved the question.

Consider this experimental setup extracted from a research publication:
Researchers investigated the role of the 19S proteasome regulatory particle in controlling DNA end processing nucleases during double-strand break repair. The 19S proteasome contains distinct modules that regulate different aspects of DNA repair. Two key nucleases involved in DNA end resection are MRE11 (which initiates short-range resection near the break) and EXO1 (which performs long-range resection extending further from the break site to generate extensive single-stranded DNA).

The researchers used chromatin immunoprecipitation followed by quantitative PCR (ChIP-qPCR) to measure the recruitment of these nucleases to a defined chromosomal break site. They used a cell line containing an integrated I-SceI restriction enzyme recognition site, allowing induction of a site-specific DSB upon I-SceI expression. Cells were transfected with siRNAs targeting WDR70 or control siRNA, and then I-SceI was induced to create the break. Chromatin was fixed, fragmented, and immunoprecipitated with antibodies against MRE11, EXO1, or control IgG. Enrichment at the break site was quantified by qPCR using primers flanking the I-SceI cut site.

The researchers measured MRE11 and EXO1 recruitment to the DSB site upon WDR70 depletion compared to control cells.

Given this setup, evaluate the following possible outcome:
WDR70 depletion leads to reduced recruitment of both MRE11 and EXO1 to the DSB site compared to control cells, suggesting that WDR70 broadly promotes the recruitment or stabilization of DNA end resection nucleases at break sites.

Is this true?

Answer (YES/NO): NO